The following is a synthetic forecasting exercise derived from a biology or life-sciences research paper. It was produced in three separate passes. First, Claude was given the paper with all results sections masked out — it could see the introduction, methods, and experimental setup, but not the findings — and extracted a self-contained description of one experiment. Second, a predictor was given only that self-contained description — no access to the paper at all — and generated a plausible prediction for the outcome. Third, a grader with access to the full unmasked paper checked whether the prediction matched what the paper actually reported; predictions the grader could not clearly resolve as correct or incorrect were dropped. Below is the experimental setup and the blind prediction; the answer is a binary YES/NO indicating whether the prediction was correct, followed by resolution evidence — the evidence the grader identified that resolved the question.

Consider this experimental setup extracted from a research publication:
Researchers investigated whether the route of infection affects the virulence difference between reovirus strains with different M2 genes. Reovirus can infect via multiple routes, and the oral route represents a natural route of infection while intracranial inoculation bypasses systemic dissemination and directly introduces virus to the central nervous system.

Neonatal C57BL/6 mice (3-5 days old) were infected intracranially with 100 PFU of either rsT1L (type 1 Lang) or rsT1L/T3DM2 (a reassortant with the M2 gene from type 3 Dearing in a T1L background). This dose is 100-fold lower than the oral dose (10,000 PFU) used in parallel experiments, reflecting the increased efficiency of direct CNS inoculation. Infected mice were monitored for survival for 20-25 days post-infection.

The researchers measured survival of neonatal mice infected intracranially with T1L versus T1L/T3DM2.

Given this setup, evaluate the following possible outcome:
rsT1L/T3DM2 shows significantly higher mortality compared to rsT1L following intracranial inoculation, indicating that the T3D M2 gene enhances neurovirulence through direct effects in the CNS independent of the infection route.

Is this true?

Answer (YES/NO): NO